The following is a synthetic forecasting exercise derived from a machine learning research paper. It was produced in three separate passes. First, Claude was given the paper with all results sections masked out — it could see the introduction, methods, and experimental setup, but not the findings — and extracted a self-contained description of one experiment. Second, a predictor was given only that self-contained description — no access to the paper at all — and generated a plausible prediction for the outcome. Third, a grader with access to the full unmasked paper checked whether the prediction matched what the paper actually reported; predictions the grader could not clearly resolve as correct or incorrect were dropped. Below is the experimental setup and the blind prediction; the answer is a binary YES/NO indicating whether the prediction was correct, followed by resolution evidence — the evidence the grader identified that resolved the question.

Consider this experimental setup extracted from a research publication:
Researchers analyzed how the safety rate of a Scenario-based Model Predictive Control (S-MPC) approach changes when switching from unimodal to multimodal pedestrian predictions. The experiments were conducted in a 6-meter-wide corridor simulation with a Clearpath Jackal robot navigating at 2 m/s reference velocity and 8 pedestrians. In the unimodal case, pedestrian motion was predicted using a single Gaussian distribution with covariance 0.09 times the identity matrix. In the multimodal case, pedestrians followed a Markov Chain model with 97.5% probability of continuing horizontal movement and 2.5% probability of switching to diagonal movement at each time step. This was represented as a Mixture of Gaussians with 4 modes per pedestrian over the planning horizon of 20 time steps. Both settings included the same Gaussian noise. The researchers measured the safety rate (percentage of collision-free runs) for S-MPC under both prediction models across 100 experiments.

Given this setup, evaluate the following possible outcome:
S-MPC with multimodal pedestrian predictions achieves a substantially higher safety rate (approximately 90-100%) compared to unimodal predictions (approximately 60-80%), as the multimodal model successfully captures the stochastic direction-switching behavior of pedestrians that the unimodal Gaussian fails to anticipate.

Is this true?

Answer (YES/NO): NO